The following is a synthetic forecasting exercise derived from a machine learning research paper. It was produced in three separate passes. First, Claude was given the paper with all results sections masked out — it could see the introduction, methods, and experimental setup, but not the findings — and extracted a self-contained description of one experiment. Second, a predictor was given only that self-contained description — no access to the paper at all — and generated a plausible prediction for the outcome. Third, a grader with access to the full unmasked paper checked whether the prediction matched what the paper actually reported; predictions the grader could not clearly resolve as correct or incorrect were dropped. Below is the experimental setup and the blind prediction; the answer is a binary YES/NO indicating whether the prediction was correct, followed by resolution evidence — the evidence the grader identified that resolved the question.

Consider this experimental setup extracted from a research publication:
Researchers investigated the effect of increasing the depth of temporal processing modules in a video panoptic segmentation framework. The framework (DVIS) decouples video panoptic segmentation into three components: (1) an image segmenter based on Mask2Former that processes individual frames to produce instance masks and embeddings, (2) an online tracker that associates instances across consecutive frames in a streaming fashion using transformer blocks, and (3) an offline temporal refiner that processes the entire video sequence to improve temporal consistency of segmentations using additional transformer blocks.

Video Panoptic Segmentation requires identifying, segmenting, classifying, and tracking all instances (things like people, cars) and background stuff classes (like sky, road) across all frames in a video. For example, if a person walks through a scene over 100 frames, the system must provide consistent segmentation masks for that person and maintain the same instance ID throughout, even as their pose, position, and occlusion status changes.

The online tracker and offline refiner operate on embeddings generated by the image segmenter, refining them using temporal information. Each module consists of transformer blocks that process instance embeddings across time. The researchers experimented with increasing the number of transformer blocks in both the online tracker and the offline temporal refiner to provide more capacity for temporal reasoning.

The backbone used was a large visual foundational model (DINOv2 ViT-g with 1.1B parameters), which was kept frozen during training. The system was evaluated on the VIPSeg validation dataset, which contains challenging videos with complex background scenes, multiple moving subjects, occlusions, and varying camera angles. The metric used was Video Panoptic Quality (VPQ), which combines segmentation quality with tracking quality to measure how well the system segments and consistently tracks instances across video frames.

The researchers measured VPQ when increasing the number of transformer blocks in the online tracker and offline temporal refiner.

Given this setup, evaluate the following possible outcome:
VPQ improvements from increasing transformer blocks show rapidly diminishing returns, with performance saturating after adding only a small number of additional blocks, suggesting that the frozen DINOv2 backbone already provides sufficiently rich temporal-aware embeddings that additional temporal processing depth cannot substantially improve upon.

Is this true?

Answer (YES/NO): NO